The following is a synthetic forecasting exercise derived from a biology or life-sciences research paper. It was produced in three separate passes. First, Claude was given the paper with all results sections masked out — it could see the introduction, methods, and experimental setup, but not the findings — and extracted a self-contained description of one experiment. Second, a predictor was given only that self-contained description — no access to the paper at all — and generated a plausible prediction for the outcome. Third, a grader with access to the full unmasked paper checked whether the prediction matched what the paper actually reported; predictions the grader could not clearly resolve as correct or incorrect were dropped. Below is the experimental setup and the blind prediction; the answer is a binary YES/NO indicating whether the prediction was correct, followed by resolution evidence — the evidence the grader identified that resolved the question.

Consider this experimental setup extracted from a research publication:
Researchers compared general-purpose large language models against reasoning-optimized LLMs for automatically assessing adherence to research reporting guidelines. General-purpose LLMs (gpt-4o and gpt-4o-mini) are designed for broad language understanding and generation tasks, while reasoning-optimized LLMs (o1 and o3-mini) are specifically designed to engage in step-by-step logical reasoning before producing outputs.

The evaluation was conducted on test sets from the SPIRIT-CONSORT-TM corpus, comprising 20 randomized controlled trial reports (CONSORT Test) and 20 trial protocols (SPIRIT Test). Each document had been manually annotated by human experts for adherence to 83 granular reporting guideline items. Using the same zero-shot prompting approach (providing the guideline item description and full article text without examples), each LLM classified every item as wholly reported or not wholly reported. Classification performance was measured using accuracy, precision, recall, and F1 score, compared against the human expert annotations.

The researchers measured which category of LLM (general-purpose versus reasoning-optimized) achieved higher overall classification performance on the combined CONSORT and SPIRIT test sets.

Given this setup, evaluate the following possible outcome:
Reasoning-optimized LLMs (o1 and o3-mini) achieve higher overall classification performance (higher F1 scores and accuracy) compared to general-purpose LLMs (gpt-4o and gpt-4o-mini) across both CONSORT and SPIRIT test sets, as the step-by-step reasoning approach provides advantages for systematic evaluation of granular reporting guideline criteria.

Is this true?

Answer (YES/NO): YES